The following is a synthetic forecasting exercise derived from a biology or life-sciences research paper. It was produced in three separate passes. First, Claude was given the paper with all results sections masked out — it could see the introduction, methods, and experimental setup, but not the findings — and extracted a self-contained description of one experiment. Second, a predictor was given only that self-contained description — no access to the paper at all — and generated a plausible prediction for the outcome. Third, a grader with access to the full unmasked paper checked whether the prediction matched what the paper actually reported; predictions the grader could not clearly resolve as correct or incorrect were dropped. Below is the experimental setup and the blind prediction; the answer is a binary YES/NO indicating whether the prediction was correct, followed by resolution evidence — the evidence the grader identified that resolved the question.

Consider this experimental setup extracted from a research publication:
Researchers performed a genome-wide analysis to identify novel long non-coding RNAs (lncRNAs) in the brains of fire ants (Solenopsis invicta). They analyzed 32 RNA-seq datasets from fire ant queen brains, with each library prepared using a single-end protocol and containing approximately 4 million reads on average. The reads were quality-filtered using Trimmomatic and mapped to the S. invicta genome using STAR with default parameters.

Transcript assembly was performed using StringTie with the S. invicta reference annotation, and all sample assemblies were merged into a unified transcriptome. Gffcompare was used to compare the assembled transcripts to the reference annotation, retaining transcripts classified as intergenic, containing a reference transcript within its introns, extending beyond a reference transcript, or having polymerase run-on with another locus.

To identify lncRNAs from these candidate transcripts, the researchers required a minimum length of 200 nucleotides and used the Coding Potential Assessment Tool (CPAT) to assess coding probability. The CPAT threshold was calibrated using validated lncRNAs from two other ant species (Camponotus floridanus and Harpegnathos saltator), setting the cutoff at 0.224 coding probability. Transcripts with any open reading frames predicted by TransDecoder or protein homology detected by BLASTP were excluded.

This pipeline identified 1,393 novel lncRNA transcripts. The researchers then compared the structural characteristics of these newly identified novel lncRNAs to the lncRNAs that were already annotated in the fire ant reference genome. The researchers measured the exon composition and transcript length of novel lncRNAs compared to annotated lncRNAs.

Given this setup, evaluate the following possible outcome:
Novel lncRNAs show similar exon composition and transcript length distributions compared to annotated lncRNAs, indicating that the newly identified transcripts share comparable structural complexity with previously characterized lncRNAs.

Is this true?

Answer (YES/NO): NO